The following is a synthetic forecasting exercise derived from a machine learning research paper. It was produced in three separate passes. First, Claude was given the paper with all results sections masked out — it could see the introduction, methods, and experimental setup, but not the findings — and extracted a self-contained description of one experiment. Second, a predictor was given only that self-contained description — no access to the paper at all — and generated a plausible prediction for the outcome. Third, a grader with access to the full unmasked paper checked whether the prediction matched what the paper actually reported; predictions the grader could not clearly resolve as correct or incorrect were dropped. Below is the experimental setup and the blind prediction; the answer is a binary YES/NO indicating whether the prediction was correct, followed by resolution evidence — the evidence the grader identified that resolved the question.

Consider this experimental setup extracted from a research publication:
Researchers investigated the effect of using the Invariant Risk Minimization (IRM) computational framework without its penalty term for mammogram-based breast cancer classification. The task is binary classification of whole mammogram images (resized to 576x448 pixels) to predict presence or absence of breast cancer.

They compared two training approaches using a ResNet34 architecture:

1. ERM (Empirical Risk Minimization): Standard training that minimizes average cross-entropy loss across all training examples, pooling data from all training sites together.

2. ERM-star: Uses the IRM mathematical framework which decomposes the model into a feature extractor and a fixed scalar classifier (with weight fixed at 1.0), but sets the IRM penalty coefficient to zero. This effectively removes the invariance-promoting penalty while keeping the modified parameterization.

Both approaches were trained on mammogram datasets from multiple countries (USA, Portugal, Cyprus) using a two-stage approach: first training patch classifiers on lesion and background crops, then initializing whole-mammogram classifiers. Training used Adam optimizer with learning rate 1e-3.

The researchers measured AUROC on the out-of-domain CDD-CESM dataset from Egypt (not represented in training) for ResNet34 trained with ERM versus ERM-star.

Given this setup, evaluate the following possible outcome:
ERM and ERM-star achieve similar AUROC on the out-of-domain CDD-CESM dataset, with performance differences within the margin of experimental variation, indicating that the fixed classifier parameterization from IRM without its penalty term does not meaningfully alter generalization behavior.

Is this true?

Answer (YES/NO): NO